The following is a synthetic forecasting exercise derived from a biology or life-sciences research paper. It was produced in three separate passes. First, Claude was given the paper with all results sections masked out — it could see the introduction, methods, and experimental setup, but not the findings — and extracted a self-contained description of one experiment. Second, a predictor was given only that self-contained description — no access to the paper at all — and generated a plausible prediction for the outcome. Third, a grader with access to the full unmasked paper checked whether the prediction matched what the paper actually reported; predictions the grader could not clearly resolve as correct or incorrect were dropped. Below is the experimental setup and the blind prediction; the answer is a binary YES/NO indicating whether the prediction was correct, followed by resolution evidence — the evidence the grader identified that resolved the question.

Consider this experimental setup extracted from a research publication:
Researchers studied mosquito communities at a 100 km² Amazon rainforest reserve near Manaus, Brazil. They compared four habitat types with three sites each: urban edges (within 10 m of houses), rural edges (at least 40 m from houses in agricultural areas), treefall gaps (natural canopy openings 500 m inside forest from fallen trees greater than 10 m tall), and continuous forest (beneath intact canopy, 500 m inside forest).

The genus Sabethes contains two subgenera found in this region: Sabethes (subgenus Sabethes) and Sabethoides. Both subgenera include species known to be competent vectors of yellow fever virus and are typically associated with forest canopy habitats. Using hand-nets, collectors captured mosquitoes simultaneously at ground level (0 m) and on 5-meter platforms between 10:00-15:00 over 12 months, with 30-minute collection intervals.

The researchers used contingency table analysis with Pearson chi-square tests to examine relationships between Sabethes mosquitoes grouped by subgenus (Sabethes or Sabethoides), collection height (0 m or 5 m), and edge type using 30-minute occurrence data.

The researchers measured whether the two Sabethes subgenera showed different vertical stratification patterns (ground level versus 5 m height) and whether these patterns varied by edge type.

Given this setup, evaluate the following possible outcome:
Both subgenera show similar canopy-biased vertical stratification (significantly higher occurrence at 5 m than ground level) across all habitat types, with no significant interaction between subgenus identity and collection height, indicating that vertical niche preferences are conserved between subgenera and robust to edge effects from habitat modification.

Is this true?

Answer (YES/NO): NO